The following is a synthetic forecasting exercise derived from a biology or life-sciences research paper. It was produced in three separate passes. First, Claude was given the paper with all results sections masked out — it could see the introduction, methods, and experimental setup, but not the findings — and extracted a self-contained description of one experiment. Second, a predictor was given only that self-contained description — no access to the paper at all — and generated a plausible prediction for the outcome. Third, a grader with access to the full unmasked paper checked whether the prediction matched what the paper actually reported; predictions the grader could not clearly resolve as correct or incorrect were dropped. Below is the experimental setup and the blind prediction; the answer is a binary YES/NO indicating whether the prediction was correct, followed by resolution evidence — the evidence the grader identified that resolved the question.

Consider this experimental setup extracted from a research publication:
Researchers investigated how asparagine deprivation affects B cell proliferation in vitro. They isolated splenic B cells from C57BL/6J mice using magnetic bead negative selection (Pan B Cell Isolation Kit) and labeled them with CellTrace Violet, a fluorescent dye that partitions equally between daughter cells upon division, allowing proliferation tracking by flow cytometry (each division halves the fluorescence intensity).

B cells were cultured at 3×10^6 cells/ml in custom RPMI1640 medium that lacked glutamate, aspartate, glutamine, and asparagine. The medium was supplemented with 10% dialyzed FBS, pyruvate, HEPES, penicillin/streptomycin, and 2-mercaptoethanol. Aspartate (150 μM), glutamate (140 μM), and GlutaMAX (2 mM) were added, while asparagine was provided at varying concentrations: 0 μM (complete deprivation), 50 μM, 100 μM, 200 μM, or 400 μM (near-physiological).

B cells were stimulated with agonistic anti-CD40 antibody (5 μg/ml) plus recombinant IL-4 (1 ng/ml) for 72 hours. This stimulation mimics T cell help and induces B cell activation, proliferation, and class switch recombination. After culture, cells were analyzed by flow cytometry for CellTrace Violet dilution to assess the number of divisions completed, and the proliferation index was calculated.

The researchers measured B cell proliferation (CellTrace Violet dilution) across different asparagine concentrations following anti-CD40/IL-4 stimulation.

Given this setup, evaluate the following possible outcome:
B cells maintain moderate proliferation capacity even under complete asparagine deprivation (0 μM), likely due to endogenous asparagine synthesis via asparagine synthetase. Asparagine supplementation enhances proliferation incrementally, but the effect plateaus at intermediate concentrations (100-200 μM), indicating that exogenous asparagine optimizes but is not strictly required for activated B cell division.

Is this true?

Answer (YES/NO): NO